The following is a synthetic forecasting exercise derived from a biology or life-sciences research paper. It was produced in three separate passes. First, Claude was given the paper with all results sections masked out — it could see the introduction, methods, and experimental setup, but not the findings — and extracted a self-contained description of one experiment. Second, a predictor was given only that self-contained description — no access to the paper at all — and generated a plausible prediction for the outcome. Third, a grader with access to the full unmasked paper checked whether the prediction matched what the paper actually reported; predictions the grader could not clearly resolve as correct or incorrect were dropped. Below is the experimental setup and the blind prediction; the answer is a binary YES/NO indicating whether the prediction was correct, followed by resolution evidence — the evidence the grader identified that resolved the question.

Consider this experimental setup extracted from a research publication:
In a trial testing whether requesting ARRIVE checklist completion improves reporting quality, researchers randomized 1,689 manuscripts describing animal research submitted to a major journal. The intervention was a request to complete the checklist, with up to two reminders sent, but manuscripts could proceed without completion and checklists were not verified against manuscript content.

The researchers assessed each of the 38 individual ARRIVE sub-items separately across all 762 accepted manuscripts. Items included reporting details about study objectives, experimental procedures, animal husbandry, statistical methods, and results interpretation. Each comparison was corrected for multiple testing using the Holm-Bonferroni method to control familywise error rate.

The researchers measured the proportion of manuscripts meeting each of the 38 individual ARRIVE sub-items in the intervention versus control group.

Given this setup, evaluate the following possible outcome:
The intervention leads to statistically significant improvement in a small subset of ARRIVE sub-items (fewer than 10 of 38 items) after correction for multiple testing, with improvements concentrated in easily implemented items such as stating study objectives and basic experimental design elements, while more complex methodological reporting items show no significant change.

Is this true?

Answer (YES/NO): NO